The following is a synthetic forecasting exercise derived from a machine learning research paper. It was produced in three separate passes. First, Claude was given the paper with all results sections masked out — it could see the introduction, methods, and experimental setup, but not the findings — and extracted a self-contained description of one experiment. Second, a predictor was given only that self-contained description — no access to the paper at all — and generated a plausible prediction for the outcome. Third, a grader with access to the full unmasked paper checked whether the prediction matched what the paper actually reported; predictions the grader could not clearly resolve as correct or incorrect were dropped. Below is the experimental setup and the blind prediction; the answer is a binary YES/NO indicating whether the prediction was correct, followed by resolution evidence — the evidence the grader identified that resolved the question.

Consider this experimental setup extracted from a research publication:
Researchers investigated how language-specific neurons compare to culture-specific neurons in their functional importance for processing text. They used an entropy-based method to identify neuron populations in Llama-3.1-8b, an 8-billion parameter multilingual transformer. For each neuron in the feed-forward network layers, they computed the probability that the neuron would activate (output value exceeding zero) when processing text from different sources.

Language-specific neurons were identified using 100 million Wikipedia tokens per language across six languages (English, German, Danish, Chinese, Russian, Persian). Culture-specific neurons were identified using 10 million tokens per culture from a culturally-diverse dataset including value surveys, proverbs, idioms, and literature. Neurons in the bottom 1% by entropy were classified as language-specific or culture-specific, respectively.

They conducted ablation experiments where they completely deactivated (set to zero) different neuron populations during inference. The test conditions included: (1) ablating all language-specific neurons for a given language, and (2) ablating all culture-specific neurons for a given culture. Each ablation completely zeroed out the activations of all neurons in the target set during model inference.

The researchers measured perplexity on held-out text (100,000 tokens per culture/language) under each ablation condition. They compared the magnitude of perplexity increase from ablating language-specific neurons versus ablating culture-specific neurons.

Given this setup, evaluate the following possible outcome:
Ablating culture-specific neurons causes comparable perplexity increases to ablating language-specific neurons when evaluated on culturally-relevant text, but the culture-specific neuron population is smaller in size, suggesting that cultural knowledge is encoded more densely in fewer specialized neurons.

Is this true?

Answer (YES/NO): NO